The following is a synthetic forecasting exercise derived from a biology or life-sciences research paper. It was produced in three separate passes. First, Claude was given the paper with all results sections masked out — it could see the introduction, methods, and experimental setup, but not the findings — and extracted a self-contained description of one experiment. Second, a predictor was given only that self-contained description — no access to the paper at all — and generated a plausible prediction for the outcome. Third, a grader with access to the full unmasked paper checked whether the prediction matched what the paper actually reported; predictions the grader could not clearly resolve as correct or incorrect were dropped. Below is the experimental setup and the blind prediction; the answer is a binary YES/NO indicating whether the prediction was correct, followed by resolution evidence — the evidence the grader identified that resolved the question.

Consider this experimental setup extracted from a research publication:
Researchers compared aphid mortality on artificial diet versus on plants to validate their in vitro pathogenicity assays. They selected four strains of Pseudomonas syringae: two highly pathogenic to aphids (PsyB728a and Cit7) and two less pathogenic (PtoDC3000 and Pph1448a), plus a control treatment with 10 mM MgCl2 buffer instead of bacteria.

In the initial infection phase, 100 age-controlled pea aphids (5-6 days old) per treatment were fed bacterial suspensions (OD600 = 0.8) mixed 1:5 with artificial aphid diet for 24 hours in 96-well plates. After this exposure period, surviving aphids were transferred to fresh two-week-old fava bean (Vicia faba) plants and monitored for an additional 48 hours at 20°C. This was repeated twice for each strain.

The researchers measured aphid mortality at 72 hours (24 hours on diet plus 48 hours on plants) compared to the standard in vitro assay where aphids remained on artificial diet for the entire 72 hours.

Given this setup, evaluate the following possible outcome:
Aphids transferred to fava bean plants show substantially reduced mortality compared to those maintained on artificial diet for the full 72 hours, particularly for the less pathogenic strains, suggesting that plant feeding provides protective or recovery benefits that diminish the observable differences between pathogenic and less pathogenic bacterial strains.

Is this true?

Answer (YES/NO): NO